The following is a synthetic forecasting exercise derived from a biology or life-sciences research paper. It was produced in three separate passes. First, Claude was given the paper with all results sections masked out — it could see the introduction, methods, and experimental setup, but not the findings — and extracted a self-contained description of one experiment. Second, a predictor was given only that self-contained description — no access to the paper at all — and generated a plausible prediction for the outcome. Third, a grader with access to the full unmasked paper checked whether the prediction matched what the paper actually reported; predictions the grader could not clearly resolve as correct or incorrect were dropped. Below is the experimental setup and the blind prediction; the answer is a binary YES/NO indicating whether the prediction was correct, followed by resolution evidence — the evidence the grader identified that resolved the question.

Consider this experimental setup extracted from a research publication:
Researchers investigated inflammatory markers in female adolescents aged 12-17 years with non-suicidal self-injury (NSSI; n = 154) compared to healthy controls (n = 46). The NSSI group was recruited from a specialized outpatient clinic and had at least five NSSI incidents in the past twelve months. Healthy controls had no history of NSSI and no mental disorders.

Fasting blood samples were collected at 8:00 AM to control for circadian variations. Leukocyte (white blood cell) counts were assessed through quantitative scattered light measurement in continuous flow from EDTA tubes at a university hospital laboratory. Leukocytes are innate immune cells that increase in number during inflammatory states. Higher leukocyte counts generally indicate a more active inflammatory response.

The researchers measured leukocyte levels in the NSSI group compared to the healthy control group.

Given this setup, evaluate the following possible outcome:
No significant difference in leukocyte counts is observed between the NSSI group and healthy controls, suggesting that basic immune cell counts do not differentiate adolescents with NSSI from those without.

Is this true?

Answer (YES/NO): NO